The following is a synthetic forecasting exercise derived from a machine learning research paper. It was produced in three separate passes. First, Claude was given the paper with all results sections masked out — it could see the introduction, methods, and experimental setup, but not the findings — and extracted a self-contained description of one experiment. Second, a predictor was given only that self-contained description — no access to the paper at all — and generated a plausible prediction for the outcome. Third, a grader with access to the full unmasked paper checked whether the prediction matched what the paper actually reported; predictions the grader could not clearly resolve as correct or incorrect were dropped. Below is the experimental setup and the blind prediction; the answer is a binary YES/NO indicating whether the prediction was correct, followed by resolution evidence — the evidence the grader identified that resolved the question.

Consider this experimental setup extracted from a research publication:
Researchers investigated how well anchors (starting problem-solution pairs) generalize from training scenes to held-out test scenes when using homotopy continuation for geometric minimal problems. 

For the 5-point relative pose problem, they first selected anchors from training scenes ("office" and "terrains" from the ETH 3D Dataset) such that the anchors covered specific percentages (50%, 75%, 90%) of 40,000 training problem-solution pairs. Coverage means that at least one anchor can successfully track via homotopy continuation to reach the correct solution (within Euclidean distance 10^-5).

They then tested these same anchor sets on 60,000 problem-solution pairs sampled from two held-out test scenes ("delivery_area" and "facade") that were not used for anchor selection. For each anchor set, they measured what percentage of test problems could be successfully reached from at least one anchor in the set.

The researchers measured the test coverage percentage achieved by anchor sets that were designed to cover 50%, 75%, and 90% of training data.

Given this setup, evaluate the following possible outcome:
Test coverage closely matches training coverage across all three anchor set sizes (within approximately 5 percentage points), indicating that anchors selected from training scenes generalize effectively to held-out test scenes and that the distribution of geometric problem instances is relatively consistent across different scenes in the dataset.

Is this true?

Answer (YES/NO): YES